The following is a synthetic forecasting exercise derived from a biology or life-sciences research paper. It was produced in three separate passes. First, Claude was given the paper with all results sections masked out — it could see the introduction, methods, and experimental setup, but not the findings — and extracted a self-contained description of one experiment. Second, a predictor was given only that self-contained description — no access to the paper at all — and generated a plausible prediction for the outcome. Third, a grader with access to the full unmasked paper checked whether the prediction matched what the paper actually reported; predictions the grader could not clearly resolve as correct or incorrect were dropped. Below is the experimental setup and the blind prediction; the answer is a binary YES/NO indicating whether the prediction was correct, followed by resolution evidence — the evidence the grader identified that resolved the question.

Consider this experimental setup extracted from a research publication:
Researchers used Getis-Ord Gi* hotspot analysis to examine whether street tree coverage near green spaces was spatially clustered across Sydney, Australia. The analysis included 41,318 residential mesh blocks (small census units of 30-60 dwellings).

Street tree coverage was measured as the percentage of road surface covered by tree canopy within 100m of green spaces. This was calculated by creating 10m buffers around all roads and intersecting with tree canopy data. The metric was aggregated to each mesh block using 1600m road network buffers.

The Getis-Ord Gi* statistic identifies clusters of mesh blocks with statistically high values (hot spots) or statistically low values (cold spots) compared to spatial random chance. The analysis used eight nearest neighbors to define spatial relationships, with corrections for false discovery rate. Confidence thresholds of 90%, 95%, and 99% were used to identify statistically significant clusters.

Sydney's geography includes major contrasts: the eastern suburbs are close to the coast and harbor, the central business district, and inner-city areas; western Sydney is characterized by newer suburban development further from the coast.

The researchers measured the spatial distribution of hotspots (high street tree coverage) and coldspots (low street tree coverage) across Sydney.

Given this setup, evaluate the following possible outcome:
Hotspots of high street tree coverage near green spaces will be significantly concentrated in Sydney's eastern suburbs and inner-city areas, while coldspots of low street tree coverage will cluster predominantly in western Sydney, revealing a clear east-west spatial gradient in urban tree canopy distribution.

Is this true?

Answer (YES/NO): NO